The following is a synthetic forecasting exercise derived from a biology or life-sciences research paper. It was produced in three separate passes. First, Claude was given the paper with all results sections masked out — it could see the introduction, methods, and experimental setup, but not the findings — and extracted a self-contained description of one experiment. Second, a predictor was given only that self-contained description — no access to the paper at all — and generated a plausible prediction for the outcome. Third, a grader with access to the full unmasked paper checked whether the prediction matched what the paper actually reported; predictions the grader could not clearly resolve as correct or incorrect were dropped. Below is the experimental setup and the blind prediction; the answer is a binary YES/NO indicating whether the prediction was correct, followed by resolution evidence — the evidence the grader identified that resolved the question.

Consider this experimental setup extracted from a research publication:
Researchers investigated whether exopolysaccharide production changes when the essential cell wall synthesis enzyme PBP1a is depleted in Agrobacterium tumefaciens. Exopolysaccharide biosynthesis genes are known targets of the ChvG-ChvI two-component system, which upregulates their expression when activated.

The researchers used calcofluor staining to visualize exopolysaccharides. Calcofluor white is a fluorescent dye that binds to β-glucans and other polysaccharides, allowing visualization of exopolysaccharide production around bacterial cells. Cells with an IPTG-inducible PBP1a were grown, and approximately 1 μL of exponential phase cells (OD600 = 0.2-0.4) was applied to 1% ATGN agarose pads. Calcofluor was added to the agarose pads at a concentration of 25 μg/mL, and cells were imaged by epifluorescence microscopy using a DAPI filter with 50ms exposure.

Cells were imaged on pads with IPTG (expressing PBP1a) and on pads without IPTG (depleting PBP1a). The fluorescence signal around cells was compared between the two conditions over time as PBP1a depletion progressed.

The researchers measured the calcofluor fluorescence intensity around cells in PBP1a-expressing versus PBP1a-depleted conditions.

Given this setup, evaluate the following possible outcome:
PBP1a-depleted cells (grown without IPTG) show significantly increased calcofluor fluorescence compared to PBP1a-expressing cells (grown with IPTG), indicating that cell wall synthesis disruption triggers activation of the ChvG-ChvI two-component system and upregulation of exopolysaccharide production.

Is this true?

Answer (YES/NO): YES